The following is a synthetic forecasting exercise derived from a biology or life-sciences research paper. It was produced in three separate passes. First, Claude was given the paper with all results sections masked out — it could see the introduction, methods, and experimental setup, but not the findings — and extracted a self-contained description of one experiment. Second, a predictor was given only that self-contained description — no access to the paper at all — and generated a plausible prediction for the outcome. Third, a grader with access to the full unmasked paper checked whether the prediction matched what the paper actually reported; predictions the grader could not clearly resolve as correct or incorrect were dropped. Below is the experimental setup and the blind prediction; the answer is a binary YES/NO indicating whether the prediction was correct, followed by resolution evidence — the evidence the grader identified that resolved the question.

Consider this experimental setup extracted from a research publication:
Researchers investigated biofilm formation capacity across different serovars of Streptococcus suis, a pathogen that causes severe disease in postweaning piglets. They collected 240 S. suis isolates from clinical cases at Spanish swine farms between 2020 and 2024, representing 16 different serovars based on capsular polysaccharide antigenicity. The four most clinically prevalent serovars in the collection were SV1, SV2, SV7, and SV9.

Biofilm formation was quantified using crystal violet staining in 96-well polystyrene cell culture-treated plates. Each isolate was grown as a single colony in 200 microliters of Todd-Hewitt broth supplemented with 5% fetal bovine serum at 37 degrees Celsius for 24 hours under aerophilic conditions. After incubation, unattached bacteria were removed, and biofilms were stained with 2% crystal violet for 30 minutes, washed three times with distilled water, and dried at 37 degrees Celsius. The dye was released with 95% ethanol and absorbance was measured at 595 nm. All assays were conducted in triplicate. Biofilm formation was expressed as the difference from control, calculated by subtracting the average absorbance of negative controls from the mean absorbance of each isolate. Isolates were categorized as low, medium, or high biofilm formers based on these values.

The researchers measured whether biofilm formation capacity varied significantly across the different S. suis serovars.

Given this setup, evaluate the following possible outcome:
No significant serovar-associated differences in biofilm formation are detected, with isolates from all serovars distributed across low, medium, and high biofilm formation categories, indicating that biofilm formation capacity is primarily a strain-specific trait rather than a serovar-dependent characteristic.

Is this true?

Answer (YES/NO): NO